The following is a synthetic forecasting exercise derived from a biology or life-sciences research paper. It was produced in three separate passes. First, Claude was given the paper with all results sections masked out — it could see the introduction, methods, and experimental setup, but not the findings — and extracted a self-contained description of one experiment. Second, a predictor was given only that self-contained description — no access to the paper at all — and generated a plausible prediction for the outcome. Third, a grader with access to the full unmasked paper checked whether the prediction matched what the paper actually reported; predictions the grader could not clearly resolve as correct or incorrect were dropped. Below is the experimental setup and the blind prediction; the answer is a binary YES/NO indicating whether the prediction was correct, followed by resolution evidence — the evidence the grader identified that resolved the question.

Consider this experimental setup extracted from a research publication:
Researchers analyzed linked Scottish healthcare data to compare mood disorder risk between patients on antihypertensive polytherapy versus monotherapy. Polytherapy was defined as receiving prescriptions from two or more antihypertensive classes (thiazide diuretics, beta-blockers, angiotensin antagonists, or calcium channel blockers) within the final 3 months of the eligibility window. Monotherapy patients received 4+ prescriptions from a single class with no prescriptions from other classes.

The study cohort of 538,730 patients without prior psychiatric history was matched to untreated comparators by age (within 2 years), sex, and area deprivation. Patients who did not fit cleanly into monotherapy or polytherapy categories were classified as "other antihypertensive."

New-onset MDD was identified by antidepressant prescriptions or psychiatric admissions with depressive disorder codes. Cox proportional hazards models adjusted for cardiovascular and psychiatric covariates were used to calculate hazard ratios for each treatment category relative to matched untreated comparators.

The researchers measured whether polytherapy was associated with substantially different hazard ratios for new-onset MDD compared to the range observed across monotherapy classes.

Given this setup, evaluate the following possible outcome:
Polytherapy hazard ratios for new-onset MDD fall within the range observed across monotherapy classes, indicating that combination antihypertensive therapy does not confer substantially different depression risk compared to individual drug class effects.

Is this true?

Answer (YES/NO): YES